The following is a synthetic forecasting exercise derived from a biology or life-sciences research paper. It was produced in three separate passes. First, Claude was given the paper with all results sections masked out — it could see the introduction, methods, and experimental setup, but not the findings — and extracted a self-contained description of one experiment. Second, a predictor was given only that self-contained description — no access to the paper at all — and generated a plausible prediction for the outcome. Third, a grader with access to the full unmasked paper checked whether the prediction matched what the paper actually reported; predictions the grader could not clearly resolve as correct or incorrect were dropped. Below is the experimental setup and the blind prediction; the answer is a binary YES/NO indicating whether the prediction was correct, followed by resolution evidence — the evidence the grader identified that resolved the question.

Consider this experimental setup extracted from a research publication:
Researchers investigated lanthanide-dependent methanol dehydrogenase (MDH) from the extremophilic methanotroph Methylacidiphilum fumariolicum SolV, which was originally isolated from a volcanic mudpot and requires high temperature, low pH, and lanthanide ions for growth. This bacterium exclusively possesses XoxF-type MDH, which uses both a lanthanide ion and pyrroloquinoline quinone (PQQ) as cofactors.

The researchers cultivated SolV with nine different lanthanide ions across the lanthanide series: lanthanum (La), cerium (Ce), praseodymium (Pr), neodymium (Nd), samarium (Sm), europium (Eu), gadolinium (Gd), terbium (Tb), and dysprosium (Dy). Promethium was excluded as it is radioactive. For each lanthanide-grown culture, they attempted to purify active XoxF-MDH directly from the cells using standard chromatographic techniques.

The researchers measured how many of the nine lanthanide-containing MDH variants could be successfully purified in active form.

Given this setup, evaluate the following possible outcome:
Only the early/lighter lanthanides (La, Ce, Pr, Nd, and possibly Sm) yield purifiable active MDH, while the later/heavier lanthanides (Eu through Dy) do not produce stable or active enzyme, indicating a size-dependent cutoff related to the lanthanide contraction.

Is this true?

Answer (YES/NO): NO